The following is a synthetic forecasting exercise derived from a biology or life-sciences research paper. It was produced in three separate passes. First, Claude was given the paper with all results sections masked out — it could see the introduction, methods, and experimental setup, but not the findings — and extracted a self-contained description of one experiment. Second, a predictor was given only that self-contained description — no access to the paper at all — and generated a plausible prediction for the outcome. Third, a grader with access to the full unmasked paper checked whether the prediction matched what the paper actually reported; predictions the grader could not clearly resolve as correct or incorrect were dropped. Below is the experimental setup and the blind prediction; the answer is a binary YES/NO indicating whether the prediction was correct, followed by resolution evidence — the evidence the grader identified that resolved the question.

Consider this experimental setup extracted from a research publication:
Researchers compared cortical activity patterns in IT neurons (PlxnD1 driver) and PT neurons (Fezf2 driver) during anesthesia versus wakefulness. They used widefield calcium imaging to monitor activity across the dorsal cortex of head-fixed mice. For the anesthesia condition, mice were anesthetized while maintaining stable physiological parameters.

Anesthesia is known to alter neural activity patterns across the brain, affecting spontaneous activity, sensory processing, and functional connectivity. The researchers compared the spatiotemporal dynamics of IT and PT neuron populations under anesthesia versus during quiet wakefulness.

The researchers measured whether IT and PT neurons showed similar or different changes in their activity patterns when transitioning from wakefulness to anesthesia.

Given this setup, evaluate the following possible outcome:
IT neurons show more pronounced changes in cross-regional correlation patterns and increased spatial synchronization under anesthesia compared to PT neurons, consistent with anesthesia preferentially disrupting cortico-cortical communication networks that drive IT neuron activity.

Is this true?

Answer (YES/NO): NO